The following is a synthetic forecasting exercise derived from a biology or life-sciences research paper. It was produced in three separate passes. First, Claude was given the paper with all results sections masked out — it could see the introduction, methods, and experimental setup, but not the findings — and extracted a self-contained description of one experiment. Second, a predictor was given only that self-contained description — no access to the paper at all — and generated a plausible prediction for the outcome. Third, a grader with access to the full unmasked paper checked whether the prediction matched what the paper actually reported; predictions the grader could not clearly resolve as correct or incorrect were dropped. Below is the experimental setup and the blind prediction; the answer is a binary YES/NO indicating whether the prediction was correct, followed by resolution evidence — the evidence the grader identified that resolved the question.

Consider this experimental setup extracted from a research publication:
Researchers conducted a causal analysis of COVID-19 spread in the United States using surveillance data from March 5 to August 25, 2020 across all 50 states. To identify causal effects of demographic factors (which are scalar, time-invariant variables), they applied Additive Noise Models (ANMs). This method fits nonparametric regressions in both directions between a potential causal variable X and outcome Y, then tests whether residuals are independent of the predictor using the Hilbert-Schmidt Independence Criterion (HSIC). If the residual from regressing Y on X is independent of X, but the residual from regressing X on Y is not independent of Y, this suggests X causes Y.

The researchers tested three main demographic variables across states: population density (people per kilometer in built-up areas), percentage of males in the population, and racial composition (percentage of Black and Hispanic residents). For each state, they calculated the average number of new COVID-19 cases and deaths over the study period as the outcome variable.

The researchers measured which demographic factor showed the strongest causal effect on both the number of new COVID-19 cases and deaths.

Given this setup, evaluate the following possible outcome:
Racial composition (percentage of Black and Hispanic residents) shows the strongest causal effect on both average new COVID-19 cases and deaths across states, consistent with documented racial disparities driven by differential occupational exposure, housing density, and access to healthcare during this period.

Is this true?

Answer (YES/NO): NO